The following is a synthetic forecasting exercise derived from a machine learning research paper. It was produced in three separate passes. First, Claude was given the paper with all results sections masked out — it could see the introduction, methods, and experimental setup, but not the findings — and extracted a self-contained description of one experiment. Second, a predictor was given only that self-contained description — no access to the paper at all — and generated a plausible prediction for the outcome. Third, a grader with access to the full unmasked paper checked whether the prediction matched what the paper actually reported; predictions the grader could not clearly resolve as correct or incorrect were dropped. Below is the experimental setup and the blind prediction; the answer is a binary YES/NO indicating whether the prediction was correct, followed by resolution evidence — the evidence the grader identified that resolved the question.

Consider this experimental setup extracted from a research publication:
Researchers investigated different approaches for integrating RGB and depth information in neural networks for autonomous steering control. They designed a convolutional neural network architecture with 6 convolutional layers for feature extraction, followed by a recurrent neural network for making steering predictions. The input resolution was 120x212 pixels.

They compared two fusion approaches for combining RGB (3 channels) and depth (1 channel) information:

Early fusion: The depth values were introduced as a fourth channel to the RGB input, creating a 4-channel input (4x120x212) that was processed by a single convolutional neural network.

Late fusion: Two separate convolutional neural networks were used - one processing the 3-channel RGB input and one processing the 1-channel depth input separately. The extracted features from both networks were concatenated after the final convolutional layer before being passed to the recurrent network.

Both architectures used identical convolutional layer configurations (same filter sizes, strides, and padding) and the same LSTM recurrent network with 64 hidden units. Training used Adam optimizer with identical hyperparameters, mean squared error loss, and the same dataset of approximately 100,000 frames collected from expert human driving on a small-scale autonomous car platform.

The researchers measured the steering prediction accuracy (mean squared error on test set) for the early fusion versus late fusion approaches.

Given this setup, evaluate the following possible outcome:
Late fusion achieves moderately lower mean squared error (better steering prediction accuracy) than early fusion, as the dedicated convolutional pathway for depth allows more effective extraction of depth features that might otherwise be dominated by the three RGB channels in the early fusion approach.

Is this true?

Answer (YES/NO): YES